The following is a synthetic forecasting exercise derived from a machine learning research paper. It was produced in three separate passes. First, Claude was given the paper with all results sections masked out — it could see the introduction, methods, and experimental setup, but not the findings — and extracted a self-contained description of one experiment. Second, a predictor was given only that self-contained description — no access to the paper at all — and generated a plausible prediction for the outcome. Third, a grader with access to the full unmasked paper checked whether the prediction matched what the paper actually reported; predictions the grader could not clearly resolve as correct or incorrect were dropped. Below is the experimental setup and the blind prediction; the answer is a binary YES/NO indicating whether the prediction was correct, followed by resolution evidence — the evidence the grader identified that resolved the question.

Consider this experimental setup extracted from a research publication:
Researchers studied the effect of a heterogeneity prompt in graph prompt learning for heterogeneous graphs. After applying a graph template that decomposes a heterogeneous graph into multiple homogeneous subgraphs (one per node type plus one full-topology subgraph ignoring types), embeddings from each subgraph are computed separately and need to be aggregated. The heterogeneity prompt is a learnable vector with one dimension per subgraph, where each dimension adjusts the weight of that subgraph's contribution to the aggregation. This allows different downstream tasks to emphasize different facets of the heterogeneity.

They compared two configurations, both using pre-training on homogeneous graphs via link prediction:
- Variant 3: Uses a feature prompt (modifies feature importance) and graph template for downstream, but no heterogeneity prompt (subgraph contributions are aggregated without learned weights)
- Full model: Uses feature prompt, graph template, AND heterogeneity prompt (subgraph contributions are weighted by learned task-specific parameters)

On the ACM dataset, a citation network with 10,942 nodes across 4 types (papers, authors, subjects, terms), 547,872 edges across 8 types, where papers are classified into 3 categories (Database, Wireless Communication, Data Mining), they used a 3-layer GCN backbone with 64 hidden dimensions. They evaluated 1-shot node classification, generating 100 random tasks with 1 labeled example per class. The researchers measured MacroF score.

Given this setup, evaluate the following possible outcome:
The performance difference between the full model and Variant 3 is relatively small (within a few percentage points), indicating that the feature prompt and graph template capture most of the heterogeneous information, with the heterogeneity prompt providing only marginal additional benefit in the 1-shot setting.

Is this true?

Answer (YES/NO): YES